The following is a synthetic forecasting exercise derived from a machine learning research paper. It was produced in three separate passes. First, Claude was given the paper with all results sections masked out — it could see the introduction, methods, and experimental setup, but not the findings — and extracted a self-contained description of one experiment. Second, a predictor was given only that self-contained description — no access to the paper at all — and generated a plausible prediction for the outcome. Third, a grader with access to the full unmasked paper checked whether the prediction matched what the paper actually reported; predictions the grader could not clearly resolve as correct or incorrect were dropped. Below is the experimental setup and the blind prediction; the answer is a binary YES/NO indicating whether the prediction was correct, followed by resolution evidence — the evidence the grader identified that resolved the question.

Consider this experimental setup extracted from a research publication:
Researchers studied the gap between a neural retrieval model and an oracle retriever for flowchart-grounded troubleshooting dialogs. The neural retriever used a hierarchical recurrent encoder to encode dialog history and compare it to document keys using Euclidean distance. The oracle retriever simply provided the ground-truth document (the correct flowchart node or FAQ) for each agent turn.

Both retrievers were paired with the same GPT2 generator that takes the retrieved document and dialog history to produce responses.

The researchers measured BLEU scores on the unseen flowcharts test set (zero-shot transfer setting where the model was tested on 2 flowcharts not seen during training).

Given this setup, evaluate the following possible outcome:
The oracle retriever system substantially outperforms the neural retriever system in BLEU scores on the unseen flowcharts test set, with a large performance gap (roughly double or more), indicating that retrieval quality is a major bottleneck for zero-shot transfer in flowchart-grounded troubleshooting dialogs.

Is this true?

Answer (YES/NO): NO